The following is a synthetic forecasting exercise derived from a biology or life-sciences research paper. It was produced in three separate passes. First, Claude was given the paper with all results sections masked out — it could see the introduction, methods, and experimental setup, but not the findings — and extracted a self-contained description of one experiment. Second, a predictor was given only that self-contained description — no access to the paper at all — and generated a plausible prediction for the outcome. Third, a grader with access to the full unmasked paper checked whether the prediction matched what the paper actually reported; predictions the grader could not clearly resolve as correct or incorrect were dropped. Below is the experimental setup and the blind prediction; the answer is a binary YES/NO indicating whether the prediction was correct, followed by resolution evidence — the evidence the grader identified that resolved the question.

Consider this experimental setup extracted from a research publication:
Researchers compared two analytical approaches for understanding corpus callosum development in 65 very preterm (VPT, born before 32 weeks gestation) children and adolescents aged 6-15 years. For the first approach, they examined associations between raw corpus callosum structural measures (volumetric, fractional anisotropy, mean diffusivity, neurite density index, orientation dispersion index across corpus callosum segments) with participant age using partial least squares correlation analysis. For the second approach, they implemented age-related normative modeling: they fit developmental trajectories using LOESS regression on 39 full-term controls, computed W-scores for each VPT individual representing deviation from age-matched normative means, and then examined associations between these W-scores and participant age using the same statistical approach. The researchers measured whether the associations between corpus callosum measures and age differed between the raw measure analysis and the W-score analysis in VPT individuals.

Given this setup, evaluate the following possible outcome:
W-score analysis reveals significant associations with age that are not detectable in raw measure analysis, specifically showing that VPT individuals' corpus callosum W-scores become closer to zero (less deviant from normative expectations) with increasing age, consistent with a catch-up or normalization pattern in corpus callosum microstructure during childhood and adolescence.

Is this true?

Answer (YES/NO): NO